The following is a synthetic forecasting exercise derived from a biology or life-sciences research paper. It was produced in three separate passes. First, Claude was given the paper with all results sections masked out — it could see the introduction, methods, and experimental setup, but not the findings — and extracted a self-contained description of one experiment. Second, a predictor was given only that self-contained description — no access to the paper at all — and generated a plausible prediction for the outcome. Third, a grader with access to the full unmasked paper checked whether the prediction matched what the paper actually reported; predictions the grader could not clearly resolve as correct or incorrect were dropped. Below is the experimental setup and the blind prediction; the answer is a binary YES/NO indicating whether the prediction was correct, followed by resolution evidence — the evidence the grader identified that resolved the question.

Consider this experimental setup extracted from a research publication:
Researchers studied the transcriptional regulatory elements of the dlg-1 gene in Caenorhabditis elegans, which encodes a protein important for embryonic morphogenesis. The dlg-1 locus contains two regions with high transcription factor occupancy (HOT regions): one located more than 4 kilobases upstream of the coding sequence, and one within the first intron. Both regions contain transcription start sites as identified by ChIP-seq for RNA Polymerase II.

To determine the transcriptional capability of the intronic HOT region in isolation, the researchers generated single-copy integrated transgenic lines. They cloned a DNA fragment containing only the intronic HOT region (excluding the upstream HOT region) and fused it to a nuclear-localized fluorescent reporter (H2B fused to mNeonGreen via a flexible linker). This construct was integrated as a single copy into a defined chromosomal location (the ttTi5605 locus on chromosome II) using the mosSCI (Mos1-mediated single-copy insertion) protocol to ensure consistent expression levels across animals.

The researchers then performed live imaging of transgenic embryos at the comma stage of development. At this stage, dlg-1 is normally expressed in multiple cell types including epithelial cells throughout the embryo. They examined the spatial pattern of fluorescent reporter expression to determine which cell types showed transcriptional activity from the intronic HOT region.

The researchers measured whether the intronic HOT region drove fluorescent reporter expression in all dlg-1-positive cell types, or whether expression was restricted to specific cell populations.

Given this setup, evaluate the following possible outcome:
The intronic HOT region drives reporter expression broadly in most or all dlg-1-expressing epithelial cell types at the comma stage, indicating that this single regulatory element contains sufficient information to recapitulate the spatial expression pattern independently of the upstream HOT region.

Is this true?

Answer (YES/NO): NO